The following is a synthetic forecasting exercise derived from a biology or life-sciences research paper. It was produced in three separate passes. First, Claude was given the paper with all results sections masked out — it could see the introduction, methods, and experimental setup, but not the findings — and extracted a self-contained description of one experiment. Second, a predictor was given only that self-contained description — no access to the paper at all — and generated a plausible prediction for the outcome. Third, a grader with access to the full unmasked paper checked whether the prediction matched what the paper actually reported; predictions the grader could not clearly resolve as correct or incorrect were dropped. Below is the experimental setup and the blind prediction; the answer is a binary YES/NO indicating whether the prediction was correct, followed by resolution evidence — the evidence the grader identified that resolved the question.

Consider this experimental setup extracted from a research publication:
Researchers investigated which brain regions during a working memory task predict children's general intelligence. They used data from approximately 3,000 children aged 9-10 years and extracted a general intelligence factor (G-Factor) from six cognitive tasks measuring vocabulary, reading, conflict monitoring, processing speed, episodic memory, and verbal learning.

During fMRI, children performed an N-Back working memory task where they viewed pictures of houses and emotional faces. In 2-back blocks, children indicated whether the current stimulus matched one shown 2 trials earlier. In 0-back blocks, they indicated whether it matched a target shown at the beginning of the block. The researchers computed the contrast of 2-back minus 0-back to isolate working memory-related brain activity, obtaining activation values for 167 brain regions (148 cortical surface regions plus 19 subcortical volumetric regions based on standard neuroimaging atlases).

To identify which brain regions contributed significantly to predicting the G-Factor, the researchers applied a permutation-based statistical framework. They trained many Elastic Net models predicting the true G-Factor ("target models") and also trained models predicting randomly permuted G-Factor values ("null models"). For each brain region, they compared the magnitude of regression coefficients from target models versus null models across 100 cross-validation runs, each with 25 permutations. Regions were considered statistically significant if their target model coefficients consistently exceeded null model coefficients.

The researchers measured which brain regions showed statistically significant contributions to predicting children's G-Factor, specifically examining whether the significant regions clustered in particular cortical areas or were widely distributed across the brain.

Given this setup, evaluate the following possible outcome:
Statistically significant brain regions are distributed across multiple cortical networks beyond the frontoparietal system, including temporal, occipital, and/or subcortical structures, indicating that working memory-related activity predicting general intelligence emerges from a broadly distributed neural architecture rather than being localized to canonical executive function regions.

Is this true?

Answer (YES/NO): NO